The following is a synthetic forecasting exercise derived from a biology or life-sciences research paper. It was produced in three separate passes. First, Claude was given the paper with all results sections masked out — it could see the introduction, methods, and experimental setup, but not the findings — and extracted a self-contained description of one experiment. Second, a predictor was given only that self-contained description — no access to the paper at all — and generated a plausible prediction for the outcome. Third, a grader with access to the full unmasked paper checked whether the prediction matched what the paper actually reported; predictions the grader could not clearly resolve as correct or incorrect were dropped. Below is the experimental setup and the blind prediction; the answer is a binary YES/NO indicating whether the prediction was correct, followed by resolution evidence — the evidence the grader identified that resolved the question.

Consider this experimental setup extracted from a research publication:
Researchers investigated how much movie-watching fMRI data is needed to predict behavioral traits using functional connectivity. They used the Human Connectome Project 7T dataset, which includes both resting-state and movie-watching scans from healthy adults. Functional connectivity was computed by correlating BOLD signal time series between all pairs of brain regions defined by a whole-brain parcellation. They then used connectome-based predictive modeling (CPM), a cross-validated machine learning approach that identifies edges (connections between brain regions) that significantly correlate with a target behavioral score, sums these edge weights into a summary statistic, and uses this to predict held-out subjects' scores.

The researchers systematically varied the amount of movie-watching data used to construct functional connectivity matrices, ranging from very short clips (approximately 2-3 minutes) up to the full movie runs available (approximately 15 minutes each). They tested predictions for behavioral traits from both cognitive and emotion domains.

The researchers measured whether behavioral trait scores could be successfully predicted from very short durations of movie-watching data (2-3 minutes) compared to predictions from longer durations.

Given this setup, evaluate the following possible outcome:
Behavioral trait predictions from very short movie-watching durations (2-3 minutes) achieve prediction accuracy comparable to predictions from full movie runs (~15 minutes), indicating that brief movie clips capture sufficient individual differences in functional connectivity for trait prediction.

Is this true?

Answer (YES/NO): YES